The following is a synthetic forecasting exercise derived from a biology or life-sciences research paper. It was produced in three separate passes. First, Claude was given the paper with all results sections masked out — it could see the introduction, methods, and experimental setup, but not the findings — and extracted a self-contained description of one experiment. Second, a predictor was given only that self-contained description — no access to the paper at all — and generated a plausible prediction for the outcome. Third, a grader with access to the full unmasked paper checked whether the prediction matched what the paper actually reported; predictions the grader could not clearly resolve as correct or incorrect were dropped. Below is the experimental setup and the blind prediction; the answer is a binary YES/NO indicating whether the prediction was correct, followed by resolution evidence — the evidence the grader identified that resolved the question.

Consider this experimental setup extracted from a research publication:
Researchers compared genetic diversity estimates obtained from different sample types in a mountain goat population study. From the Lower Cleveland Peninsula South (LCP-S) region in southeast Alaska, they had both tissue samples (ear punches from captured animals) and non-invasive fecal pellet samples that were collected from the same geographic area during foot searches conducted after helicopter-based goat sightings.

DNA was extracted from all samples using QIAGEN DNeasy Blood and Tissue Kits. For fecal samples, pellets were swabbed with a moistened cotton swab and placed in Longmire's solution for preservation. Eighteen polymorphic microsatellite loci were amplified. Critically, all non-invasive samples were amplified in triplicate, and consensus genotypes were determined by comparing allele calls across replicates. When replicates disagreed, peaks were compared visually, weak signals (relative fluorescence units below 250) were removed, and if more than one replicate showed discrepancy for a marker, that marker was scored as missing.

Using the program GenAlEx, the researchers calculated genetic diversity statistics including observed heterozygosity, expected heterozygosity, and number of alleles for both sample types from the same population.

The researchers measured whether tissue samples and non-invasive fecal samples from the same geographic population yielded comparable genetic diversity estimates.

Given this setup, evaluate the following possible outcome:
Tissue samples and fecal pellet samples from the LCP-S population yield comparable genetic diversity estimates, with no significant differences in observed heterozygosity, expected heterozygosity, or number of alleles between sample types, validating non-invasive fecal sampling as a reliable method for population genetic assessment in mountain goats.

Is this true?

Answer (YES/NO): YES